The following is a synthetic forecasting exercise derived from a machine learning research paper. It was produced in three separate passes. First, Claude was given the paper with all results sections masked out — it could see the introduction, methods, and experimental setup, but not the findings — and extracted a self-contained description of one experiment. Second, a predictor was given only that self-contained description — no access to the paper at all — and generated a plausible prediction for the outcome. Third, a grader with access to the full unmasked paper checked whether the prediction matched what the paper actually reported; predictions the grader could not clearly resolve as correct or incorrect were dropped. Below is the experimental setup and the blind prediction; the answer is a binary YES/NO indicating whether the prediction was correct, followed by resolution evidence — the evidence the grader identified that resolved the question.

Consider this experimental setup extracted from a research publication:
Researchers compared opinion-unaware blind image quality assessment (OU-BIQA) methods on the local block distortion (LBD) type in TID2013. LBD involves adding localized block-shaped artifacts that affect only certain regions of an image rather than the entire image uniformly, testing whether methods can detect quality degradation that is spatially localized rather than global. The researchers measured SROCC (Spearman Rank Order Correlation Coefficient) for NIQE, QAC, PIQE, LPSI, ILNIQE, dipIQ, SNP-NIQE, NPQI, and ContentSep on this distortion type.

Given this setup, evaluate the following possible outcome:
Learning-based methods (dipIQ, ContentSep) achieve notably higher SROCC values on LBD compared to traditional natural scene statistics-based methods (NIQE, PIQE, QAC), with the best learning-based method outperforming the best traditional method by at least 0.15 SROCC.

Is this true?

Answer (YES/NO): NO